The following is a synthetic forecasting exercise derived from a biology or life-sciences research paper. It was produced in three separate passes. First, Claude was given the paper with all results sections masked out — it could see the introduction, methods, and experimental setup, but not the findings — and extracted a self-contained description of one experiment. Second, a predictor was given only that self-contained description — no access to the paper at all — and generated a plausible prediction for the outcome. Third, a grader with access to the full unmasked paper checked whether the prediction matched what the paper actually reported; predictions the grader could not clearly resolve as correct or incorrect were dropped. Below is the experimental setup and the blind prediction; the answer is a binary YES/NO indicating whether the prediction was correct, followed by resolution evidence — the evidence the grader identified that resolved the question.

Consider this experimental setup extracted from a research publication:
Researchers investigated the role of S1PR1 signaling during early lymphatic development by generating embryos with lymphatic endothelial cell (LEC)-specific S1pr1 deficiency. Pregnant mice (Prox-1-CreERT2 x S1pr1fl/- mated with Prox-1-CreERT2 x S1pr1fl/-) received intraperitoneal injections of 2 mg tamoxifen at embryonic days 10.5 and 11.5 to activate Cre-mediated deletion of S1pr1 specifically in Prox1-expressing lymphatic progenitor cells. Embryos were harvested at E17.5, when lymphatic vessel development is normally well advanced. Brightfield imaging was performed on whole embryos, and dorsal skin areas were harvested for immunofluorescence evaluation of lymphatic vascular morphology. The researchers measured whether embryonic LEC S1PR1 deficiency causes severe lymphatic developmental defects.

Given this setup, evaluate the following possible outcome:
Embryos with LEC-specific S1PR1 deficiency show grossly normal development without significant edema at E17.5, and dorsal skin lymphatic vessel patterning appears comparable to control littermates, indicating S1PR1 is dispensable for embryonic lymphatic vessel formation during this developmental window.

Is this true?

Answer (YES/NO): YES